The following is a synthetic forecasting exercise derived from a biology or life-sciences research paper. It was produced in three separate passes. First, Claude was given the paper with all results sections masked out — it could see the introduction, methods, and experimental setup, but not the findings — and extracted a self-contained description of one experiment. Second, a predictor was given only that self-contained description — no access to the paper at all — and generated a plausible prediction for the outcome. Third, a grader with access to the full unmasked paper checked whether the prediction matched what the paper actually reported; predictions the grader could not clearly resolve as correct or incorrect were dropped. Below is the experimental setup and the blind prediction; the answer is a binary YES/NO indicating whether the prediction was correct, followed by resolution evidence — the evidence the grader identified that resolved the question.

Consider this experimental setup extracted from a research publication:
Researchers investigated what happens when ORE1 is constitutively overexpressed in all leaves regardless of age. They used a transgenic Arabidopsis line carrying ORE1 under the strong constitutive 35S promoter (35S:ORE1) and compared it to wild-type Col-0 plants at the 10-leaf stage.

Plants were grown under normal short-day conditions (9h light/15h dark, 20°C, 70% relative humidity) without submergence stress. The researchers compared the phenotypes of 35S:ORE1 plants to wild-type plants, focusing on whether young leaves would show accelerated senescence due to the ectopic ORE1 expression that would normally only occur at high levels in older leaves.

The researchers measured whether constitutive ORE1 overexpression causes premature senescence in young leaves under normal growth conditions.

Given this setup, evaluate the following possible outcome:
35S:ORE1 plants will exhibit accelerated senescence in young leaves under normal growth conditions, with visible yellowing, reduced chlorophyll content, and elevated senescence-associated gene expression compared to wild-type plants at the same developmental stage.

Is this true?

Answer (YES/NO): NO